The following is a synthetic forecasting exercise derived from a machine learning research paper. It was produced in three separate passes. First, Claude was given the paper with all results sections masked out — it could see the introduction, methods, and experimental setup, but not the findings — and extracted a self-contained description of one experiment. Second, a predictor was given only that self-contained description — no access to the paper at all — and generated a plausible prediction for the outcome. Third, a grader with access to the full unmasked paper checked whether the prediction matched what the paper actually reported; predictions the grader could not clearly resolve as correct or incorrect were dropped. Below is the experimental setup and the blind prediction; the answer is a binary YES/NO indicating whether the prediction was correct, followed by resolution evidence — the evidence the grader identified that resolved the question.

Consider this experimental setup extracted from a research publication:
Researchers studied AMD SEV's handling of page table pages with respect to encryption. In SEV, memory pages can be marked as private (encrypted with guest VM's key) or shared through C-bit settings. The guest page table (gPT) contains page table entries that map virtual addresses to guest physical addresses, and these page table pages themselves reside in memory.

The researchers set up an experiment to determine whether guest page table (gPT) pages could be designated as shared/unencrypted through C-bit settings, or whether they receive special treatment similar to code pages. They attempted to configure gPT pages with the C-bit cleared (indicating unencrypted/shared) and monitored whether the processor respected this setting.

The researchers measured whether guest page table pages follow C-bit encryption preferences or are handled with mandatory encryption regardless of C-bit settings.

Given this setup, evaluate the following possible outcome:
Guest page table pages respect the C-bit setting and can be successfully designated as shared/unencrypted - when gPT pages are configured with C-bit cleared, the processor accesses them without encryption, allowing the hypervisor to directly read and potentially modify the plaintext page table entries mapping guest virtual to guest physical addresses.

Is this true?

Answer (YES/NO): NO